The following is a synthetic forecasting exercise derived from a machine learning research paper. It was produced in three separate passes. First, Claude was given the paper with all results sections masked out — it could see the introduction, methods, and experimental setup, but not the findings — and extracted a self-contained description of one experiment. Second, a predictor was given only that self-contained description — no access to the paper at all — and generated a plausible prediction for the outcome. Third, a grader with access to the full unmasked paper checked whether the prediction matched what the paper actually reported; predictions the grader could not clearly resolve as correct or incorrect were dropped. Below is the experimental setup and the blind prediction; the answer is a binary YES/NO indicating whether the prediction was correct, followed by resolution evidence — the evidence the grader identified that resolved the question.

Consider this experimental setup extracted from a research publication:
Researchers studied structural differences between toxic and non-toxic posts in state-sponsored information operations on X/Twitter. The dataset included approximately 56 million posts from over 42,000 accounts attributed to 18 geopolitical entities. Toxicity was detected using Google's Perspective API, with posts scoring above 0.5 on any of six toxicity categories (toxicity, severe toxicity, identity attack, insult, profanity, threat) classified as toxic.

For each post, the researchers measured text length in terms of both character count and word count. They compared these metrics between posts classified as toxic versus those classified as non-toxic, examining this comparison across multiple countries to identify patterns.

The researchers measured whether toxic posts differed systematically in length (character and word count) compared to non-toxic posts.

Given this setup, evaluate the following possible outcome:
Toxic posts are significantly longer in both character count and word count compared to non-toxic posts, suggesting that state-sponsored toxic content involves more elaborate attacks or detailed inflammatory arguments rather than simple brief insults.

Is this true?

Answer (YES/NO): YES